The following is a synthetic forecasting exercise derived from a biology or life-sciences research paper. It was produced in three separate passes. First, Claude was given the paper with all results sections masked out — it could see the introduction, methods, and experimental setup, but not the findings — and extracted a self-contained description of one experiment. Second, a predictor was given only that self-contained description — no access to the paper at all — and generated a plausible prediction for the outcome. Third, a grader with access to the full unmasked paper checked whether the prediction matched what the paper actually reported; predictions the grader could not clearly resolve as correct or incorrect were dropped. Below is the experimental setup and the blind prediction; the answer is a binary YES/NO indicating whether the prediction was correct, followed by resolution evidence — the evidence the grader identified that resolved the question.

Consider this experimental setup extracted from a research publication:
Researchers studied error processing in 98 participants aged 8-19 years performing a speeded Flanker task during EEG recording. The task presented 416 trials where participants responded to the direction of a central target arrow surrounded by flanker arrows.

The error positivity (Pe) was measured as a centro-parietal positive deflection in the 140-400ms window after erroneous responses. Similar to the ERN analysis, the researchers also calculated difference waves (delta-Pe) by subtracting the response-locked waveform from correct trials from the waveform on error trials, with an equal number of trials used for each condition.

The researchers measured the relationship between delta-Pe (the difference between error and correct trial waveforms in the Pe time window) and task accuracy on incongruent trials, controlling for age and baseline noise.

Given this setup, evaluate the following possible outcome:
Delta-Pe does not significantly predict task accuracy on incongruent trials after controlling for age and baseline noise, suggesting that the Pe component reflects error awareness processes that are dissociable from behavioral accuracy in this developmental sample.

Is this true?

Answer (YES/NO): NO